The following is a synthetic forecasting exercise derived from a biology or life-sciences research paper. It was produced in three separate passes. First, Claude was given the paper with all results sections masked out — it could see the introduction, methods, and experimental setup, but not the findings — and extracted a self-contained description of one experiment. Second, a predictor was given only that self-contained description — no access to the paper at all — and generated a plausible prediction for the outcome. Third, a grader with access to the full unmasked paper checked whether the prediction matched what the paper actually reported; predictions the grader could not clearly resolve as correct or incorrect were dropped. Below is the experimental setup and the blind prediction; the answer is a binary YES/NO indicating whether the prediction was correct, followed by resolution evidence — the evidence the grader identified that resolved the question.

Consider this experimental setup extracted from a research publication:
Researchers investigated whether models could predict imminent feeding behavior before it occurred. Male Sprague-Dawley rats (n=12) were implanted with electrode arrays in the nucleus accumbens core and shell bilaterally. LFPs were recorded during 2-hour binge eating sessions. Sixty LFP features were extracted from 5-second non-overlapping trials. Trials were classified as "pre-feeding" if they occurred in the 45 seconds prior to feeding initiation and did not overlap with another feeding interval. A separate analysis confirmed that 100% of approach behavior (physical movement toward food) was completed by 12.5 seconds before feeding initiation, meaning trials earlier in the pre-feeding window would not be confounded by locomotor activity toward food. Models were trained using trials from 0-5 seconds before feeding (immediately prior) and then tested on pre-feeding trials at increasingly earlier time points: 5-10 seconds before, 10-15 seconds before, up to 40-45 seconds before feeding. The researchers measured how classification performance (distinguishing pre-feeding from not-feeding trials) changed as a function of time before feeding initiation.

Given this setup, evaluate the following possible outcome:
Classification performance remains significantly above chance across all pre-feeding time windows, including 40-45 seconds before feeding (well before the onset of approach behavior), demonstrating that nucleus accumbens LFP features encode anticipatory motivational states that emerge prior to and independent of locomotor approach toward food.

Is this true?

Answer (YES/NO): YES